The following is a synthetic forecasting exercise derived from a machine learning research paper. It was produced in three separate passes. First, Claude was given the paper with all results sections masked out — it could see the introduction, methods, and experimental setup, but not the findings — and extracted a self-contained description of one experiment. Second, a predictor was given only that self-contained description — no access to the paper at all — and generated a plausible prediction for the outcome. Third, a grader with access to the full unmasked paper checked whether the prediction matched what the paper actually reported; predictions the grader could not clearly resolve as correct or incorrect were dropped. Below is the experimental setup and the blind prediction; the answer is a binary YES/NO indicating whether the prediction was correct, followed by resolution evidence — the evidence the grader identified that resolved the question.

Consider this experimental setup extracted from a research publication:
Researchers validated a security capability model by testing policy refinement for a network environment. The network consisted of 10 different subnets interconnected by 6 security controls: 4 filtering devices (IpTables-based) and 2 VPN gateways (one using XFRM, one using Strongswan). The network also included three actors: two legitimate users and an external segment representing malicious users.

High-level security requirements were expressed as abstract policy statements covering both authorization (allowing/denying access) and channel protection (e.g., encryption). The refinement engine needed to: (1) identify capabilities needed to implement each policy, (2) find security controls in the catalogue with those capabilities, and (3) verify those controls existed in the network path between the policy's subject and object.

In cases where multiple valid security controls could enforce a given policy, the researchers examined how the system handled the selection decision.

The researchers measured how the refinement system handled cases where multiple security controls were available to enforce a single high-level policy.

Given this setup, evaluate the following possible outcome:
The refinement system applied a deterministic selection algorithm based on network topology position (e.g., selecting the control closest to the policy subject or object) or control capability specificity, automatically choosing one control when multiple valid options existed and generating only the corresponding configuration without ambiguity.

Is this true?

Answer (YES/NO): NO